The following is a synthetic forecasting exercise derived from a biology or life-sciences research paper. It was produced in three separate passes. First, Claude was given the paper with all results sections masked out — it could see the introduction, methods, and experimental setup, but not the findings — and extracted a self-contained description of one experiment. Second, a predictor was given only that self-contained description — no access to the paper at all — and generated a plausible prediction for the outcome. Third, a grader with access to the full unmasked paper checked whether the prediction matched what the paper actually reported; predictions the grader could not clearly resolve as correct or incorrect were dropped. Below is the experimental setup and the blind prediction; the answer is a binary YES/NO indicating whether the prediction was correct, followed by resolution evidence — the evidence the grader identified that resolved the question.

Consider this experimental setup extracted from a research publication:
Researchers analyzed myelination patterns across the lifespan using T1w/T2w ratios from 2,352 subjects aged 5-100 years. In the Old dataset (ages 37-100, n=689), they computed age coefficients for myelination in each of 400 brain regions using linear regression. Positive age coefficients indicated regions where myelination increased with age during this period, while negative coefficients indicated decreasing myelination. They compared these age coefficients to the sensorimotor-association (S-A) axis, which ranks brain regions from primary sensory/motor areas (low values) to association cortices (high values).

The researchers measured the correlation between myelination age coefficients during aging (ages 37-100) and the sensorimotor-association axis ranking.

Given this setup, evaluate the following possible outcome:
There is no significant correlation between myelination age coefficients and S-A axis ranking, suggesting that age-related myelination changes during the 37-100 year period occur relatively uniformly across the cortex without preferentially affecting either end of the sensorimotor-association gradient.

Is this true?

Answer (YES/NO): YES